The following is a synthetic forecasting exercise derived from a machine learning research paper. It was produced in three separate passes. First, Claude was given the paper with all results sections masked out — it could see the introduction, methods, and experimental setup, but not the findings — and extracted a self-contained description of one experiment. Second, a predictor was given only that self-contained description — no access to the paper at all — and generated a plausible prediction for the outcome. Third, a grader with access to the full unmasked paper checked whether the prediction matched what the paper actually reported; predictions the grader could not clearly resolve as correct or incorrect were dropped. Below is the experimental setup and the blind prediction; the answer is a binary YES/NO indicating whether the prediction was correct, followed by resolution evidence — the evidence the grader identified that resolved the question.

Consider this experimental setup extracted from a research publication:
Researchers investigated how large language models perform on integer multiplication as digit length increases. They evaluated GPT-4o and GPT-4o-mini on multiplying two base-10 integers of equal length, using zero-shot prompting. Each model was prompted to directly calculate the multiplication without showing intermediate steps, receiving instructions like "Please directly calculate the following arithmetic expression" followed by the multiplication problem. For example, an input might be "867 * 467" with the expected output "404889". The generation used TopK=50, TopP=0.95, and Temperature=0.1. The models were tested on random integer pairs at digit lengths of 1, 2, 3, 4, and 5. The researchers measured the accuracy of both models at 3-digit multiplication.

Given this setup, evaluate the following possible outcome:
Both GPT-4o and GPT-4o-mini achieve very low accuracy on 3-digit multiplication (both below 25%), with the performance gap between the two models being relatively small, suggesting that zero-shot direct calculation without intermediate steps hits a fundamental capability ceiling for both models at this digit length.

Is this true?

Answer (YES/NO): NO